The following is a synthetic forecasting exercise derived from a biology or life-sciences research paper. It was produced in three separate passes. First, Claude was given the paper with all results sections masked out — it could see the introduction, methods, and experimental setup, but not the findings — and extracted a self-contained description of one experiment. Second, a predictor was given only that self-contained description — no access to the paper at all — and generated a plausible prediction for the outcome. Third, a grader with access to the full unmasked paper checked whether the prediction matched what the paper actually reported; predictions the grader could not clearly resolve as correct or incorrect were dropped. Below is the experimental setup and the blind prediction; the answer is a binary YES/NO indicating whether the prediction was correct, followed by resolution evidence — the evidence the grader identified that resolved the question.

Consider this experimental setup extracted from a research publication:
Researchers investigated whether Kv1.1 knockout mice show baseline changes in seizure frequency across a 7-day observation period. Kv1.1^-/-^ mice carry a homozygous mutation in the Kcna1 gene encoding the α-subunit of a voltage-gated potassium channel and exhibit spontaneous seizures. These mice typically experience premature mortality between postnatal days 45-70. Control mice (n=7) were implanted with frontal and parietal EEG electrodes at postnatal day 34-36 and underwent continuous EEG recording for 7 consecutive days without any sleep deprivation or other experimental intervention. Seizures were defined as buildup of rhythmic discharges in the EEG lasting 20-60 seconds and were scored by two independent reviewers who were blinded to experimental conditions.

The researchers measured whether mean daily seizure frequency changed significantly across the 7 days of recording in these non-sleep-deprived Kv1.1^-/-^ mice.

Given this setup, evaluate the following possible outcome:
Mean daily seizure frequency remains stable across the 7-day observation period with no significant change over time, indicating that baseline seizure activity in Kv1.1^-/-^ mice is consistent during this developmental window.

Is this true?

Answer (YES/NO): YES